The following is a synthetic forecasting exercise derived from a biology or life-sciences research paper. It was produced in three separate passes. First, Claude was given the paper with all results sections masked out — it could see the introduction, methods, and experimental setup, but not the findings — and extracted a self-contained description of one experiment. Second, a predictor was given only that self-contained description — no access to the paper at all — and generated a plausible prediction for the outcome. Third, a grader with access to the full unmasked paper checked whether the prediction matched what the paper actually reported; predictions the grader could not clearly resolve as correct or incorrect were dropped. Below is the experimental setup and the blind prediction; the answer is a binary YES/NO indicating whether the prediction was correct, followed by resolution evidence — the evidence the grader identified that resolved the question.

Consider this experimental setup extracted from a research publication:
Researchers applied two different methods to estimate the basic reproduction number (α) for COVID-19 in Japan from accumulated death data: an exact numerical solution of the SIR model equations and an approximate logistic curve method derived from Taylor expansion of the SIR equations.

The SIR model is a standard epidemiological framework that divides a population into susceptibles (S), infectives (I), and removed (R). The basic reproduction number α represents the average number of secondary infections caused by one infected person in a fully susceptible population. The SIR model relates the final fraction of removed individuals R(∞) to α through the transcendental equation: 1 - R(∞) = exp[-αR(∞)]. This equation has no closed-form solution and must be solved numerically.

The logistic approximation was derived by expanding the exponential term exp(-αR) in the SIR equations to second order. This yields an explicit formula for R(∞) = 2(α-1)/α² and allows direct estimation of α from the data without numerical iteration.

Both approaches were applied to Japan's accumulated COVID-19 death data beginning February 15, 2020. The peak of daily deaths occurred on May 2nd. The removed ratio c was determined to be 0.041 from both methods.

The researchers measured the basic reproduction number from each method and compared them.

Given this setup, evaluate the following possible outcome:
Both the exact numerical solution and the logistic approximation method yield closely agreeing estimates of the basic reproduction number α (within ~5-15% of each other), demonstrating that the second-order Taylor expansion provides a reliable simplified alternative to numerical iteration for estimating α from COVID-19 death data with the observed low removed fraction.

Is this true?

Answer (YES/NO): YES